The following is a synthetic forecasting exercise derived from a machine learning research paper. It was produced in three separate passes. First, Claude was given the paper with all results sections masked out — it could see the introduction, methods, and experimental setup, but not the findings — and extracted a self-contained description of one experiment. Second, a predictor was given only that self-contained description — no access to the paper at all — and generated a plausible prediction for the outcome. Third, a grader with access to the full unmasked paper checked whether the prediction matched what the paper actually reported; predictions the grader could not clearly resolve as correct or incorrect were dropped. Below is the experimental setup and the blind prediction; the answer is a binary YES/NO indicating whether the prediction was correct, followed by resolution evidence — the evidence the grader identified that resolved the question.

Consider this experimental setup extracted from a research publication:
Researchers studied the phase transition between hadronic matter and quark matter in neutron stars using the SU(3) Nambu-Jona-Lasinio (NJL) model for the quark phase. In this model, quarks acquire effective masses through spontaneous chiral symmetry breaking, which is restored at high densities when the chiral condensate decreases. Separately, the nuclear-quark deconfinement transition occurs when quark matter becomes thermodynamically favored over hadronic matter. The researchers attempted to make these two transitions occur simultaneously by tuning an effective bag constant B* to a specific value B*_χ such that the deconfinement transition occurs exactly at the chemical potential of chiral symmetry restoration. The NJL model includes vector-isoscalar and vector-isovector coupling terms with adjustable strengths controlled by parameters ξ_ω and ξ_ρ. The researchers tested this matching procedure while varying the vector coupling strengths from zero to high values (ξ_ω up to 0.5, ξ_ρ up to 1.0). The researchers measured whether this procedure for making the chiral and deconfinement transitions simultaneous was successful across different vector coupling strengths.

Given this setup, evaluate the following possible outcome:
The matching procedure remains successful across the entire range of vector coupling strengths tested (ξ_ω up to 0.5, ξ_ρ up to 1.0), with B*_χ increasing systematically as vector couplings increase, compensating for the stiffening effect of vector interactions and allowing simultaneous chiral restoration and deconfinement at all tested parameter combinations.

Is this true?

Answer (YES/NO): NO